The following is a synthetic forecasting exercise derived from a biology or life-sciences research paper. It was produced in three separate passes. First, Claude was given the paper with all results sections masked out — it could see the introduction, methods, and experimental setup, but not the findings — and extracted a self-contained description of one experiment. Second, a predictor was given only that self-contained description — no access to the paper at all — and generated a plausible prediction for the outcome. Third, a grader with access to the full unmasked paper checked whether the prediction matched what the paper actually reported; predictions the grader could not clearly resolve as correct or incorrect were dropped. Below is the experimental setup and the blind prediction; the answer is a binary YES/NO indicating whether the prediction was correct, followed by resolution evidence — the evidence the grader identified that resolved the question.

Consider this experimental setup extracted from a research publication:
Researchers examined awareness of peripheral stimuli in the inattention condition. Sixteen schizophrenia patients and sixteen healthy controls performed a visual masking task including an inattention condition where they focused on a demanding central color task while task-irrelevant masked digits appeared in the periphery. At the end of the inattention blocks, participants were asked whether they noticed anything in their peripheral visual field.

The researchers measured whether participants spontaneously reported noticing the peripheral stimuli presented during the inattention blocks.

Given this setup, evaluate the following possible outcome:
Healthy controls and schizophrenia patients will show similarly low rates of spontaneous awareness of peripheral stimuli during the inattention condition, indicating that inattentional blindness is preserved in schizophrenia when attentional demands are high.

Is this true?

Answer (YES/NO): NO